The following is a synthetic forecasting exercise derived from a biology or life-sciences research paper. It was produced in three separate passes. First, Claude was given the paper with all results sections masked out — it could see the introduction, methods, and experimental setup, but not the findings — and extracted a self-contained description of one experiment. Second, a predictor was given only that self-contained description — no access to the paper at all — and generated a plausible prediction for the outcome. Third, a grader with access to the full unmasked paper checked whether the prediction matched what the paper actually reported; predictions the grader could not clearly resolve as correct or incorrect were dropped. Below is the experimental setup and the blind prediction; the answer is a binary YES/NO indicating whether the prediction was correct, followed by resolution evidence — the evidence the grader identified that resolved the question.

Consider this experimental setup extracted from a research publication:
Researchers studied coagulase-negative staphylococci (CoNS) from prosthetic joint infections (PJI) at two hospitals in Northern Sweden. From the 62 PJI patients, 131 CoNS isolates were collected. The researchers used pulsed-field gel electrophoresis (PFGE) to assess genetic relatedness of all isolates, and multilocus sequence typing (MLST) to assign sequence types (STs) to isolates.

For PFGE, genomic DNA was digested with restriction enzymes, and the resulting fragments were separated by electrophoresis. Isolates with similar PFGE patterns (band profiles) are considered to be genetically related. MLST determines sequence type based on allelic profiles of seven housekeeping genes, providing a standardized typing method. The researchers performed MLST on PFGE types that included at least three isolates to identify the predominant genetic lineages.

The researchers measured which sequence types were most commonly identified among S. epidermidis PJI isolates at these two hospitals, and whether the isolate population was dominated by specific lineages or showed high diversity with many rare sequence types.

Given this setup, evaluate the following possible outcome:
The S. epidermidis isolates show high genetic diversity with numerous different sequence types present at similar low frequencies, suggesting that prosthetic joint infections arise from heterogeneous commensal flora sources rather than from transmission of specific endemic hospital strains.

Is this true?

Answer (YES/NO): NO